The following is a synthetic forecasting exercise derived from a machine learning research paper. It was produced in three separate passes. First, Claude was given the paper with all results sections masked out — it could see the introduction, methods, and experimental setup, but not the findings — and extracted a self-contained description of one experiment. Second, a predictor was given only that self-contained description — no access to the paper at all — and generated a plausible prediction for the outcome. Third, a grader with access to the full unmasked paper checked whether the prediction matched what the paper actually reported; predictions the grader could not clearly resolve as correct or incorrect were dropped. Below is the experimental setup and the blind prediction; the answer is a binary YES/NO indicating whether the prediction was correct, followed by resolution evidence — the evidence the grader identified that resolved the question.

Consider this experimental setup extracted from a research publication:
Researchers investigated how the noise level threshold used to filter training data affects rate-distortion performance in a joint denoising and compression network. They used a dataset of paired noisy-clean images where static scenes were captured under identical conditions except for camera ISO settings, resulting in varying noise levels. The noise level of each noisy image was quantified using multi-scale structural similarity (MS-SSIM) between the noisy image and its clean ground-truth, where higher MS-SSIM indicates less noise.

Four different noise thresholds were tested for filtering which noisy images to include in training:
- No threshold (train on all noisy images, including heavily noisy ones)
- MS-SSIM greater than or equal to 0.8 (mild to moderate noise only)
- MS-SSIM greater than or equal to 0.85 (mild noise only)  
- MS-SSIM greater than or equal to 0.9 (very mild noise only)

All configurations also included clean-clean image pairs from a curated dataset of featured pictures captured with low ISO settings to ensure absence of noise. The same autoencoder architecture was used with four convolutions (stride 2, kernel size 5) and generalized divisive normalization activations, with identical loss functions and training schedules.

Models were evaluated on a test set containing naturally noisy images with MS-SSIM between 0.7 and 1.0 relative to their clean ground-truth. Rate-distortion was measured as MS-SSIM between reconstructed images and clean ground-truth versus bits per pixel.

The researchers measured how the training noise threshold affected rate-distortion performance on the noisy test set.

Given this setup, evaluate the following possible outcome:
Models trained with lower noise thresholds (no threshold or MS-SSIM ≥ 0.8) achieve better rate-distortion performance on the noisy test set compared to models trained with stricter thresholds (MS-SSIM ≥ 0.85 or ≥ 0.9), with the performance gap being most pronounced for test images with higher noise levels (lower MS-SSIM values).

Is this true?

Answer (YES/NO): NO